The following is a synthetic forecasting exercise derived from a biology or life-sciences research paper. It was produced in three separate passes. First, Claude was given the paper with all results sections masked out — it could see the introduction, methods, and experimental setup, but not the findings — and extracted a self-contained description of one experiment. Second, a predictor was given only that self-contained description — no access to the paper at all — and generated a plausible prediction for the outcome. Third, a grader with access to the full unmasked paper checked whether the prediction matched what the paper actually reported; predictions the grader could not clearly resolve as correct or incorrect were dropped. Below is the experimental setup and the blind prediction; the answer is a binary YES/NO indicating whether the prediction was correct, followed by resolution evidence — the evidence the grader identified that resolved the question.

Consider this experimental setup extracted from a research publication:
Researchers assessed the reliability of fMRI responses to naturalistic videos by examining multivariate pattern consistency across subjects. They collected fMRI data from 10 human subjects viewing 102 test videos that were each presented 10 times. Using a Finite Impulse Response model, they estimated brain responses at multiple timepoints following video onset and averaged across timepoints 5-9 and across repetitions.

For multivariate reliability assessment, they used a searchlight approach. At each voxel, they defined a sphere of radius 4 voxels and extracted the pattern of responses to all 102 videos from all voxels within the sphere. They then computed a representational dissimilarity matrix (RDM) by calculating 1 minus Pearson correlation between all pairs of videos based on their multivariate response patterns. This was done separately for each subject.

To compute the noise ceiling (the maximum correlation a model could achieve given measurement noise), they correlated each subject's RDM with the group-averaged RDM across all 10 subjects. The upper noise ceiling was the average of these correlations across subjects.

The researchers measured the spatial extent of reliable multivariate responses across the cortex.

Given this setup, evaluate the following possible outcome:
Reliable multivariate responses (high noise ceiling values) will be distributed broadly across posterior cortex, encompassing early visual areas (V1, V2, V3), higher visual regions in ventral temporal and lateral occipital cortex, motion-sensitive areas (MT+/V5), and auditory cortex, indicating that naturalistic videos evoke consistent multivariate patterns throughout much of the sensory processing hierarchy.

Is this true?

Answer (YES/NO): NO